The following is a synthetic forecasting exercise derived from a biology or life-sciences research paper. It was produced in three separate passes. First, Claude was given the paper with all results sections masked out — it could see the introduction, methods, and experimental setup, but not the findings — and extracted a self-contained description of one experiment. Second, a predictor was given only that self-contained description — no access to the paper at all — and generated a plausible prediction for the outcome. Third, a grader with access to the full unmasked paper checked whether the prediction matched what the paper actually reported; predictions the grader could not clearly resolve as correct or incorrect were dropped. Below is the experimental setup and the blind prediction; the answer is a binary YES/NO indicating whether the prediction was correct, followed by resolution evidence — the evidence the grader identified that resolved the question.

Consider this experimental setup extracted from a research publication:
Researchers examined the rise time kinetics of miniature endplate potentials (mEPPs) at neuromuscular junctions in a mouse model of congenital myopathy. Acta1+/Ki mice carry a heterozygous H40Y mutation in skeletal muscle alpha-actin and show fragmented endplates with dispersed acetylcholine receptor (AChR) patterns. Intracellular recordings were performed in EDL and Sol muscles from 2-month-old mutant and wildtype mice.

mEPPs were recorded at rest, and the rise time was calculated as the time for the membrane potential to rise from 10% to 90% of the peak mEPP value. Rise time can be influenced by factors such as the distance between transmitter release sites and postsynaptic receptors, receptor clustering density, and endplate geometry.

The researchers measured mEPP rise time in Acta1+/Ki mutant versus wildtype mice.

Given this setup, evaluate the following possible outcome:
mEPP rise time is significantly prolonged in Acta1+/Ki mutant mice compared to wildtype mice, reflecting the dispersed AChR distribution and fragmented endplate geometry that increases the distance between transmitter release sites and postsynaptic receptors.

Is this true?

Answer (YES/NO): YES